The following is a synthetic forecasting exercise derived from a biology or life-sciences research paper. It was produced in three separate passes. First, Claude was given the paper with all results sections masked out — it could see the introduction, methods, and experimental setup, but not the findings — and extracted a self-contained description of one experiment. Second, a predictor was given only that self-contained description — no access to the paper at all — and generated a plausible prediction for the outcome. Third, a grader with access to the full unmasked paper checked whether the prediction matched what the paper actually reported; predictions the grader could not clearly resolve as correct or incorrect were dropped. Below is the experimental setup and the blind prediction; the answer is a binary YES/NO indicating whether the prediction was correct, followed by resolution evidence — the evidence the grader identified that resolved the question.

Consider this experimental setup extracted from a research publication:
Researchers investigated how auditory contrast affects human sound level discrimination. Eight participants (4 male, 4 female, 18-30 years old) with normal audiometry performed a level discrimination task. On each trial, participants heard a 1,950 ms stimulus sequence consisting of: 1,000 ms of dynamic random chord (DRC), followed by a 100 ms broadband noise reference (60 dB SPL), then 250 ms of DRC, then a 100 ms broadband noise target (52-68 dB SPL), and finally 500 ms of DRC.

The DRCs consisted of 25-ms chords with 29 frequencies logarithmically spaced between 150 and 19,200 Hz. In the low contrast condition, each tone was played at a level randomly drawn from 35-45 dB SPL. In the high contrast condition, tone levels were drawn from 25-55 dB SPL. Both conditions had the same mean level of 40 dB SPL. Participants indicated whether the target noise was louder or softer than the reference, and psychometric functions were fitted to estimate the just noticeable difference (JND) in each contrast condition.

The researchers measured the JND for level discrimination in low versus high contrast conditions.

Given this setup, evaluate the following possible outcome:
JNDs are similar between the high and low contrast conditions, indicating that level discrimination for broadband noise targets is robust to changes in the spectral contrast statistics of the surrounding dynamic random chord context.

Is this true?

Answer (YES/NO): NO